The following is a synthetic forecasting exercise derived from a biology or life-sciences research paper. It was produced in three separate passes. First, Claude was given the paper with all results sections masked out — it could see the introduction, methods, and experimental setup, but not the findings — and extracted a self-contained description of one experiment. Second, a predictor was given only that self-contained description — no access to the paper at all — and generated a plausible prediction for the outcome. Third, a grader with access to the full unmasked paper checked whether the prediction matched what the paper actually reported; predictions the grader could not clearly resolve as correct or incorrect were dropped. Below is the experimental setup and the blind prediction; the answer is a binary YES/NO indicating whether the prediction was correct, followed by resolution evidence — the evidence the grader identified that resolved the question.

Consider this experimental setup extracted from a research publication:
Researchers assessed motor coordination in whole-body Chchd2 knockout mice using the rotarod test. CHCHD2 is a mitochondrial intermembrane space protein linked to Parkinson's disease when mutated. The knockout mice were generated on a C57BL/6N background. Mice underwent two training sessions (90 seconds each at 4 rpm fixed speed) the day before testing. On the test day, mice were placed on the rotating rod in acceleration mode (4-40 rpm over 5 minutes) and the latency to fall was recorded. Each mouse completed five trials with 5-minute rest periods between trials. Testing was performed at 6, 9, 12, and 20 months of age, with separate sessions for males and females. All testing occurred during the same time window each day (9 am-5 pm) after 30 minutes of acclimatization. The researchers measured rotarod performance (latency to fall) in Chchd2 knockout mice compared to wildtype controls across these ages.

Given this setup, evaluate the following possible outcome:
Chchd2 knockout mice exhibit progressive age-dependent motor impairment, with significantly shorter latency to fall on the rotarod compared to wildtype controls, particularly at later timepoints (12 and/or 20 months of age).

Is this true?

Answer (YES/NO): NO